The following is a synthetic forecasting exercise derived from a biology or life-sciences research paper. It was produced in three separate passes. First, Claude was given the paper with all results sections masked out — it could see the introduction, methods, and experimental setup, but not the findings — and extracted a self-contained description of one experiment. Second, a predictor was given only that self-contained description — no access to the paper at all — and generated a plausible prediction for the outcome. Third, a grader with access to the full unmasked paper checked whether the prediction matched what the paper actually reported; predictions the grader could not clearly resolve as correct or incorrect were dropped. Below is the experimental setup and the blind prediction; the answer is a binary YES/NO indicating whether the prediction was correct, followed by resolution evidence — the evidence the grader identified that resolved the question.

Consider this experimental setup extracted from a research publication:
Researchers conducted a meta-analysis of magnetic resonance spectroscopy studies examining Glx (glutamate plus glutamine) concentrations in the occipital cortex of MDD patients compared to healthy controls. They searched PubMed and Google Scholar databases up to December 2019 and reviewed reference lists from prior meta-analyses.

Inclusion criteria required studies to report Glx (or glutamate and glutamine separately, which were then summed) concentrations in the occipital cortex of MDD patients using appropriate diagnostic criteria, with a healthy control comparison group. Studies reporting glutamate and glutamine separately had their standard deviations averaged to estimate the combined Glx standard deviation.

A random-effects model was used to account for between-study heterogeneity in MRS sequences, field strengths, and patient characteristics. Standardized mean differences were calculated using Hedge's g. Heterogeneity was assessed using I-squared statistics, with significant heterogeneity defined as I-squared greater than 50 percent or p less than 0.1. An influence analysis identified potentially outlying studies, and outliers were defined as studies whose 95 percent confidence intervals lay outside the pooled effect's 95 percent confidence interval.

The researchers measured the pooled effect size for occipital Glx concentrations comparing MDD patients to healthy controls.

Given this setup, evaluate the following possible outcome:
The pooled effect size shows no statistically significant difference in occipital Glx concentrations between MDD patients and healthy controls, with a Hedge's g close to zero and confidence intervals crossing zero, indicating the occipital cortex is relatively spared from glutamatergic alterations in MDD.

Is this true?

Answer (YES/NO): NO